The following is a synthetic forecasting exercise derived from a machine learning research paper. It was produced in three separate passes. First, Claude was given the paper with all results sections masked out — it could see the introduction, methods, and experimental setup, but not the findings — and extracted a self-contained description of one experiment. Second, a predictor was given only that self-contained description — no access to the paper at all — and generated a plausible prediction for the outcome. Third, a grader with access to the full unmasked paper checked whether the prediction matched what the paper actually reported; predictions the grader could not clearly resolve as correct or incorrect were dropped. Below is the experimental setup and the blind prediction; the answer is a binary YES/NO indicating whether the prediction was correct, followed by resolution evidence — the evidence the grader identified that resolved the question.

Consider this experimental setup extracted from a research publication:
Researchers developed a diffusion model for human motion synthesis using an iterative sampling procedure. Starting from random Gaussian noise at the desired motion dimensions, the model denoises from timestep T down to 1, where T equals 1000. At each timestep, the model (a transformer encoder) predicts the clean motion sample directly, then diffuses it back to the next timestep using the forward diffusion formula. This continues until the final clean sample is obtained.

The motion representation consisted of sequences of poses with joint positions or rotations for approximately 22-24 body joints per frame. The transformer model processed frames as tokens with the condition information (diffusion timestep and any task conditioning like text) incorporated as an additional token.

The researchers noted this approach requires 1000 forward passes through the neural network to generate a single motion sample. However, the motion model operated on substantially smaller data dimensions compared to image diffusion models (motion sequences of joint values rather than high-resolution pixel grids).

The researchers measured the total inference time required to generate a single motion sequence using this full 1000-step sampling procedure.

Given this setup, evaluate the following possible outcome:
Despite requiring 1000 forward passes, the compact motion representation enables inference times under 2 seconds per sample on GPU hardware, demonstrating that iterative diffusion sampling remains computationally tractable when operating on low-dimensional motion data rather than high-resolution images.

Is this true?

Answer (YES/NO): NO